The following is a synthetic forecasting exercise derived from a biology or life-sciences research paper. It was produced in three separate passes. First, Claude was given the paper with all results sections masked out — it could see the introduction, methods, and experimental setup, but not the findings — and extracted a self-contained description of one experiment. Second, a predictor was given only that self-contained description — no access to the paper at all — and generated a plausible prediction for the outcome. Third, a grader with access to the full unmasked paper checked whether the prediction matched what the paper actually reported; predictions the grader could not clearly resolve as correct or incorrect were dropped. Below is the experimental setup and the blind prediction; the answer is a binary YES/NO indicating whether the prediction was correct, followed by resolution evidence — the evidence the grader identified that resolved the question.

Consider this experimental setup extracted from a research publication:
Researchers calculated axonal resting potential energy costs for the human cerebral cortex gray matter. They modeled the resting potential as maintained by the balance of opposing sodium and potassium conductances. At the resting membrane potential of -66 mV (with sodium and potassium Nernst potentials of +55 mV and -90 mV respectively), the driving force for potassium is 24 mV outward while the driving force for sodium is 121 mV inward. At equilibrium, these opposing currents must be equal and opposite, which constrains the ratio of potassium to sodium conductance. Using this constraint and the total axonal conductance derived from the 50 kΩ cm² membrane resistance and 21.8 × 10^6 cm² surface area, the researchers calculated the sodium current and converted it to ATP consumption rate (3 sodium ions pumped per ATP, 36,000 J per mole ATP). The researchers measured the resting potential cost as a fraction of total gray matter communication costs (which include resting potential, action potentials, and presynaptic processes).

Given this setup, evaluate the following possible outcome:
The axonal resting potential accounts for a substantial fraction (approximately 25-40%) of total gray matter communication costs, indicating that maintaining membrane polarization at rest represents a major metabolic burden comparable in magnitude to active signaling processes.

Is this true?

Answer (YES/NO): NO